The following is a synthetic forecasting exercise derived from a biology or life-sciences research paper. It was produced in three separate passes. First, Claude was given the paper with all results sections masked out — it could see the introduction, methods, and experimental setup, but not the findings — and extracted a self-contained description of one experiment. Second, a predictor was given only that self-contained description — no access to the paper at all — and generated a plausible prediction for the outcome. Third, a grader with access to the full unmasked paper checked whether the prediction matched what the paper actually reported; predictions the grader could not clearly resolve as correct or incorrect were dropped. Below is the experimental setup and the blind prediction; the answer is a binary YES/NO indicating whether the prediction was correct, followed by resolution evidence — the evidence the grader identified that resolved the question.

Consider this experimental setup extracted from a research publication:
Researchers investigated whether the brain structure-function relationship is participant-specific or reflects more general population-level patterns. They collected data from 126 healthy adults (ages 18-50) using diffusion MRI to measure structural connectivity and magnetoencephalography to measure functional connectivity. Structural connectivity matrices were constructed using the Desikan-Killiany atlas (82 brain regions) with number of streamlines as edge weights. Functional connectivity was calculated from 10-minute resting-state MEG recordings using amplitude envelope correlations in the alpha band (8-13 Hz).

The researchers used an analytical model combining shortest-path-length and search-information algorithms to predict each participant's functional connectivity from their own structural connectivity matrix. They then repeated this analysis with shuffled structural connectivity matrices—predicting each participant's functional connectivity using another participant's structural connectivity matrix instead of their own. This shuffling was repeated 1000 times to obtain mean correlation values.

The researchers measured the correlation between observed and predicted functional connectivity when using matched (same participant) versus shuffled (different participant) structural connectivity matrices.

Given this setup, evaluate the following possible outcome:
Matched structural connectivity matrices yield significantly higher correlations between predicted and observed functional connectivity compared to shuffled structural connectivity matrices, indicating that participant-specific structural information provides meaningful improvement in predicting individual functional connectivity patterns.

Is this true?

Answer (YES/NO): NO